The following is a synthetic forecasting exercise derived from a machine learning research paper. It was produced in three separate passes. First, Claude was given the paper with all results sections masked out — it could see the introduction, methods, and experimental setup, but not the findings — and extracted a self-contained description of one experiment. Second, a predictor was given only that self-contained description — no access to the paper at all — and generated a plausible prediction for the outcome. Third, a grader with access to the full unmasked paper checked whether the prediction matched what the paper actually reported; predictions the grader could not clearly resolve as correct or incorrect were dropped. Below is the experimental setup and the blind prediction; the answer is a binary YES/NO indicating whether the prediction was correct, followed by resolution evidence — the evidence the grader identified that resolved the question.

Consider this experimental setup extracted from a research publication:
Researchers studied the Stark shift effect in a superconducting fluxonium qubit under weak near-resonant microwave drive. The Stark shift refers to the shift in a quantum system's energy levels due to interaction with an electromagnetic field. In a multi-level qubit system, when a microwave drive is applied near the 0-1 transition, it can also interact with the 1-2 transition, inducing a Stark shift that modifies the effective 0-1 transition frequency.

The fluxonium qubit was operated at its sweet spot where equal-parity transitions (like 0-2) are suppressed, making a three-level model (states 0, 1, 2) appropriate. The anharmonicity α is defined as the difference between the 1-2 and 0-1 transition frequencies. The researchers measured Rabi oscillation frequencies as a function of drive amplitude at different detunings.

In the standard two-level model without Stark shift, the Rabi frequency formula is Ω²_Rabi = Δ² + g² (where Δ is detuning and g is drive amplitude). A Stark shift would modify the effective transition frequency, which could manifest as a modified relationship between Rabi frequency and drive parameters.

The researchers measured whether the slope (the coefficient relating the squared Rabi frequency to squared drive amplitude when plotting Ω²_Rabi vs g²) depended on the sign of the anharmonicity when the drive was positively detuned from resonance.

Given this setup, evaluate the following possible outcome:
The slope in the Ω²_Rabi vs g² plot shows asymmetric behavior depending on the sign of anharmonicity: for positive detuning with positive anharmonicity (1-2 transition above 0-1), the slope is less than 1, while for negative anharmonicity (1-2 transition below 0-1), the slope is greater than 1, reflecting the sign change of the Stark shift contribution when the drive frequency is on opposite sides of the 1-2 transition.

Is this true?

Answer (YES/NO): NO